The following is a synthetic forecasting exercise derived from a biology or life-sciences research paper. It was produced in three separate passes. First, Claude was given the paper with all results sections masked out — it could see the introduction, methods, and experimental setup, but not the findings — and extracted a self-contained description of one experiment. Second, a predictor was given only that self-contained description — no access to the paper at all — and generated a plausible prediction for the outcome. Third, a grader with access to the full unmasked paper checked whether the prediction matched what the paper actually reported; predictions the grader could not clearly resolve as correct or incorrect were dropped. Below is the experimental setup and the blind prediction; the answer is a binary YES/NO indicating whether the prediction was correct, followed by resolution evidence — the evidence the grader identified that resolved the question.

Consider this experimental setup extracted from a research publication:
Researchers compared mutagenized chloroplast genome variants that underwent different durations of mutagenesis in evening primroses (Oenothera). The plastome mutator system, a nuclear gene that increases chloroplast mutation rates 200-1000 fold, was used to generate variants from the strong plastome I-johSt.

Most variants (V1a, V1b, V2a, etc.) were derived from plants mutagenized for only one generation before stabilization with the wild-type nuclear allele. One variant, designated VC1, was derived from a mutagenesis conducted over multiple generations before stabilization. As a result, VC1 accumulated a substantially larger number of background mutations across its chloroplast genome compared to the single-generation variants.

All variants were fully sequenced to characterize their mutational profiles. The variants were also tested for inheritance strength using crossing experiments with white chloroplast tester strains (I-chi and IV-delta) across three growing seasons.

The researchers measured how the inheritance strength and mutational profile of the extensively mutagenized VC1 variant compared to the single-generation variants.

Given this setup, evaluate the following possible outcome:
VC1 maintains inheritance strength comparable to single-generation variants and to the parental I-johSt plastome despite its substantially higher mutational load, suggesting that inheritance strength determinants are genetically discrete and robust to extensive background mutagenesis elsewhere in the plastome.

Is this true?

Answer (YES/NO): NO